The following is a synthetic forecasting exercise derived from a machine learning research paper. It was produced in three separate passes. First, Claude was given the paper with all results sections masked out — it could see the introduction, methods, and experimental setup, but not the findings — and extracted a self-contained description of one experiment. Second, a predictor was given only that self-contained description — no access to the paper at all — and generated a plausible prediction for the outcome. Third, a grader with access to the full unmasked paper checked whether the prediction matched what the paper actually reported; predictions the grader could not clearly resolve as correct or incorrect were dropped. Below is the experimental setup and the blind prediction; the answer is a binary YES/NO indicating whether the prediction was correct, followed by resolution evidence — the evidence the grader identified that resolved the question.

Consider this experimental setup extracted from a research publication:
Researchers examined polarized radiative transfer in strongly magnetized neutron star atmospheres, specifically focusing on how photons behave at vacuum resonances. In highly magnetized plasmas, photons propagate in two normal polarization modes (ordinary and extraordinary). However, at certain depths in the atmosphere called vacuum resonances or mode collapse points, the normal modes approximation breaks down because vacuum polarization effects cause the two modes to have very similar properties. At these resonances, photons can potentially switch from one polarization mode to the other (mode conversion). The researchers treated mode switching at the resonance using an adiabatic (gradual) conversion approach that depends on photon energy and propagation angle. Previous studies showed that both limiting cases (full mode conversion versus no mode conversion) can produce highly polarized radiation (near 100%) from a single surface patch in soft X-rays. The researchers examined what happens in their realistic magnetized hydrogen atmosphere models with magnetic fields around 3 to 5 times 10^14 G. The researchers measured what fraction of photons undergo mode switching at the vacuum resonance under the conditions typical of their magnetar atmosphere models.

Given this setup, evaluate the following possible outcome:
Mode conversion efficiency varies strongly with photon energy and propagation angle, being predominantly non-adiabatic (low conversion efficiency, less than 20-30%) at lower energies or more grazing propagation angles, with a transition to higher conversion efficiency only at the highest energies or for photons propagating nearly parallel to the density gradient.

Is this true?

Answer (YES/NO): NO